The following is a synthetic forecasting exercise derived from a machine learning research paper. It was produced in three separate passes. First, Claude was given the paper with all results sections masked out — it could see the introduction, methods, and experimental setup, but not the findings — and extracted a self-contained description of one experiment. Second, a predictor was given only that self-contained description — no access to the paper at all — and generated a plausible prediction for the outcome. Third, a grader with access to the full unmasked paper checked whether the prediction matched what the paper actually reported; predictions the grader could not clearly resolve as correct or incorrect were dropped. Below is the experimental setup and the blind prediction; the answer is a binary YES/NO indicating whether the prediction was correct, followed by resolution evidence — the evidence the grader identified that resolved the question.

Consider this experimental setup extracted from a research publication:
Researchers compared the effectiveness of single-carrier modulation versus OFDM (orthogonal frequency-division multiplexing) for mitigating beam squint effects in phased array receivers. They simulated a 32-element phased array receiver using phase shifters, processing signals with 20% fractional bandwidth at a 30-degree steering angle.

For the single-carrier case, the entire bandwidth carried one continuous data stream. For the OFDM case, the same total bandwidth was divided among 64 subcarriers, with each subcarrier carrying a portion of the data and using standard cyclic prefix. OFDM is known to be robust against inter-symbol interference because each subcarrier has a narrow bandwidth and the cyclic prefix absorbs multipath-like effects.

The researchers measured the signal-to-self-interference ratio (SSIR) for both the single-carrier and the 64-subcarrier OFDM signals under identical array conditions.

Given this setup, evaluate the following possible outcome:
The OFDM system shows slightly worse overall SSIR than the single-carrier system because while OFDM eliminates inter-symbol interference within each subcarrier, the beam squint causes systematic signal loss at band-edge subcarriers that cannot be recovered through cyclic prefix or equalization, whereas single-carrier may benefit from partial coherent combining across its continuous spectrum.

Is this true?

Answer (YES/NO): NO